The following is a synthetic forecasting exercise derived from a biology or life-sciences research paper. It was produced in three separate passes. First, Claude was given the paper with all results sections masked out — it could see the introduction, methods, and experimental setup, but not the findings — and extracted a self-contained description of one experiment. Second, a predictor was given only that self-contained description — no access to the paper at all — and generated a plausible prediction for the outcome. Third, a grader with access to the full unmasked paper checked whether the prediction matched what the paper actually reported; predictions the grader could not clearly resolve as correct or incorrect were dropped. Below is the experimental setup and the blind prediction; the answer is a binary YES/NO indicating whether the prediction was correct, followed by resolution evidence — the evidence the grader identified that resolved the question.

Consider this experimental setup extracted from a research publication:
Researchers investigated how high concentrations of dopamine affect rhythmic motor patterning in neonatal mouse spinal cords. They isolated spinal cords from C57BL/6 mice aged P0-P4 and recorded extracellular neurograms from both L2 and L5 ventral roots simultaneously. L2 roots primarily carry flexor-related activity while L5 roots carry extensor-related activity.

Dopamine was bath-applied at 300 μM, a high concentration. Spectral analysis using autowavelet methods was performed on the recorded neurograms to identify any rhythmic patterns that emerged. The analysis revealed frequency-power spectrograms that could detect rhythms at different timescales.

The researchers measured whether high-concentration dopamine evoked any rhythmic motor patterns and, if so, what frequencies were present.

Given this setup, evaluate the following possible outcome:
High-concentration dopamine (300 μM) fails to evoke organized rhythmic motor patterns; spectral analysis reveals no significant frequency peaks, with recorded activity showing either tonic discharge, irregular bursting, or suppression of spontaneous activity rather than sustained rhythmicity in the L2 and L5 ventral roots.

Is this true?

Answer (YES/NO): NO